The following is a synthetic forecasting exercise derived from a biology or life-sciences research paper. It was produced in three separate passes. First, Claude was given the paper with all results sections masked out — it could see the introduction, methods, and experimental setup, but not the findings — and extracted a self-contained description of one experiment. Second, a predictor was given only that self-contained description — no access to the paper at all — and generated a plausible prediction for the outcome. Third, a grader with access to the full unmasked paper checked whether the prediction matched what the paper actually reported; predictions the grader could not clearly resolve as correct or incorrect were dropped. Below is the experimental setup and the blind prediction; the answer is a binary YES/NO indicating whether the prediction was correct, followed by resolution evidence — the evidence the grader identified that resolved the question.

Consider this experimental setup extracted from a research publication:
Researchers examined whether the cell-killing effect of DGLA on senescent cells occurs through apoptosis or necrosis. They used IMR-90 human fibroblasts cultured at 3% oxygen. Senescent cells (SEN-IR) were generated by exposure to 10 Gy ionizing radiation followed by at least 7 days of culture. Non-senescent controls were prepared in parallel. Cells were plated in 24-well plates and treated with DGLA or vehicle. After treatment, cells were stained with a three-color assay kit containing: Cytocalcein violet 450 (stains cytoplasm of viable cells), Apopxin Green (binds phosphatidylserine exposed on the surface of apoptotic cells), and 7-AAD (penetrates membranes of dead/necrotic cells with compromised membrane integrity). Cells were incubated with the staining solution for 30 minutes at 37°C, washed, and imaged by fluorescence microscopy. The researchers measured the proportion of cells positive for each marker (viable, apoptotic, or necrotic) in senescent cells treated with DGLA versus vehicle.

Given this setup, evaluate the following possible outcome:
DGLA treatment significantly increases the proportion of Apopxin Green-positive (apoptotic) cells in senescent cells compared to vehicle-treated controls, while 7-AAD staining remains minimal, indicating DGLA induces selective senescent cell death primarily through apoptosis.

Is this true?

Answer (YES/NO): NO